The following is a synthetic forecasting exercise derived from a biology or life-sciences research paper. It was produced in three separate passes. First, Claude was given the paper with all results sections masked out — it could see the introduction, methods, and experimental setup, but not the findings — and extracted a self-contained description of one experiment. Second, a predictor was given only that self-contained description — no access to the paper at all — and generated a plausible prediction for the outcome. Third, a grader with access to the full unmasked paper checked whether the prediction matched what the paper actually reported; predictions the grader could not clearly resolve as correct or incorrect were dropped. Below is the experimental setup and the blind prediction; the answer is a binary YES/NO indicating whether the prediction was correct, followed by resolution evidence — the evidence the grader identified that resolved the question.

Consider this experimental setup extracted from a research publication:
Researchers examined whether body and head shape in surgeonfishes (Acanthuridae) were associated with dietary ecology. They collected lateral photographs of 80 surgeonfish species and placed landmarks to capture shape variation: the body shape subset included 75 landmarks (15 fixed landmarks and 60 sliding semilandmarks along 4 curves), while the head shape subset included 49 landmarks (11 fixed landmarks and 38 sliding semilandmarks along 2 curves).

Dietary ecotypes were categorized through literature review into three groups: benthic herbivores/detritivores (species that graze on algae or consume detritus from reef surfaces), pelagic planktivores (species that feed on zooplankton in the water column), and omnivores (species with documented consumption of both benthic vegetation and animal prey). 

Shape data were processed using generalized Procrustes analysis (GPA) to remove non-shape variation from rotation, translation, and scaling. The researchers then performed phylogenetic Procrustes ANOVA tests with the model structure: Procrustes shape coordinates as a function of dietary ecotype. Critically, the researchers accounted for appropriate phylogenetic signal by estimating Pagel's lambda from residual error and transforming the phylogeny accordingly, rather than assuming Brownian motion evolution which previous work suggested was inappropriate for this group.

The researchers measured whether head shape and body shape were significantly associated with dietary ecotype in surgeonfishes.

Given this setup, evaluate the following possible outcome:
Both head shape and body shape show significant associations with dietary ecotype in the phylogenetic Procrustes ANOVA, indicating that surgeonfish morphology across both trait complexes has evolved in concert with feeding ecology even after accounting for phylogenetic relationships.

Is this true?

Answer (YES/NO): YES